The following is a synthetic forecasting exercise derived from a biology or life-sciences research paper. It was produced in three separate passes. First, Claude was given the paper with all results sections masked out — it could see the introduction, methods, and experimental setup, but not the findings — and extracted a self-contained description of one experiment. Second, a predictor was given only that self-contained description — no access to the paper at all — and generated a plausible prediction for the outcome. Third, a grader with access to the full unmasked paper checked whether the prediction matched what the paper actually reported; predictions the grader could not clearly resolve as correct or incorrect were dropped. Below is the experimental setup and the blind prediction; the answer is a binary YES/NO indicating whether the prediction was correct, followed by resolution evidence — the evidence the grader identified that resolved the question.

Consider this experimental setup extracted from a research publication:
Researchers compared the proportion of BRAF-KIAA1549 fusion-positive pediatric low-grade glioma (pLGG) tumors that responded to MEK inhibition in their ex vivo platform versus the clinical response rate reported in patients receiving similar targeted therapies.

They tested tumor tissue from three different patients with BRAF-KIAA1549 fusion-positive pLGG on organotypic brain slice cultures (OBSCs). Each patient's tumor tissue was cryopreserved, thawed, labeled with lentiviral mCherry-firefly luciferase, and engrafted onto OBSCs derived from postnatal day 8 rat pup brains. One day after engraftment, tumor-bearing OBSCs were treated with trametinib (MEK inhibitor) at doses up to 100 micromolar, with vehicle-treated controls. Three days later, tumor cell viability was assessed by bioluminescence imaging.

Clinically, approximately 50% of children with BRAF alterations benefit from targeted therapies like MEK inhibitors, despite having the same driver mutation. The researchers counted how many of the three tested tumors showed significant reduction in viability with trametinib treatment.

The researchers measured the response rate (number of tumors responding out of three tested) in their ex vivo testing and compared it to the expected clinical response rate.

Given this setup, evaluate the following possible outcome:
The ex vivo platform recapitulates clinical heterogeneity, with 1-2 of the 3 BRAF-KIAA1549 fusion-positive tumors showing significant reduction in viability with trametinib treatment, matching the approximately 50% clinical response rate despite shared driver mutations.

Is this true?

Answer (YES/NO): YES